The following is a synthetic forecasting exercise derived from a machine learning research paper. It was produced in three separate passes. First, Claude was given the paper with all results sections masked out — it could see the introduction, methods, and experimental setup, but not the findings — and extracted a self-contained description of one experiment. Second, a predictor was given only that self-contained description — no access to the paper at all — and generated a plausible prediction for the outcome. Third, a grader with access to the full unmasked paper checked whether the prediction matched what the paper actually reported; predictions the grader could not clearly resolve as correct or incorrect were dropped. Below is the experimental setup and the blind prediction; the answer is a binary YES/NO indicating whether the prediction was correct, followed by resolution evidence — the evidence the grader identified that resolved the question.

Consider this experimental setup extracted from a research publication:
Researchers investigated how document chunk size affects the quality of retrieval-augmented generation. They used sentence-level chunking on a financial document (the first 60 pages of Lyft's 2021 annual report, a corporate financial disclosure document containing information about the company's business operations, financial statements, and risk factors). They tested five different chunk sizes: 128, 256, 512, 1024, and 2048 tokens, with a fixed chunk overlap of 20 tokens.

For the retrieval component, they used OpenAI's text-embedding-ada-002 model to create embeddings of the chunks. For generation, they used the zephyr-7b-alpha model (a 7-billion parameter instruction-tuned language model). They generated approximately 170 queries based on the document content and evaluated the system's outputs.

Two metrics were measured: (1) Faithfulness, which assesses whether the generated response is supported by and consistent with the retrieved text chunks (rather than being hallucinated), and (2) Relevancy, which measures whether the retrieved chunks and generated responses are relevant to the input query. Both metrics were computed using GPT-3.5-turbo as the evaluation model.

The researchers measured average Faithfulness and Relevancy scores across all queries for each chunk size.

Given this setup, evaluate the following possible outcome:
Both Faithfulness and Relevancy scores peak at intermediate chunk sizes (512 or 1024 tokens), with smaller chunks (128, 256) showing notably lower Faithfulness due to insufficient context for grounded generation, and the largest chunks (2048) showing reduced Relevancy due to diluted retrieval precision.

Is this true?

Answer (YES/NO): NO